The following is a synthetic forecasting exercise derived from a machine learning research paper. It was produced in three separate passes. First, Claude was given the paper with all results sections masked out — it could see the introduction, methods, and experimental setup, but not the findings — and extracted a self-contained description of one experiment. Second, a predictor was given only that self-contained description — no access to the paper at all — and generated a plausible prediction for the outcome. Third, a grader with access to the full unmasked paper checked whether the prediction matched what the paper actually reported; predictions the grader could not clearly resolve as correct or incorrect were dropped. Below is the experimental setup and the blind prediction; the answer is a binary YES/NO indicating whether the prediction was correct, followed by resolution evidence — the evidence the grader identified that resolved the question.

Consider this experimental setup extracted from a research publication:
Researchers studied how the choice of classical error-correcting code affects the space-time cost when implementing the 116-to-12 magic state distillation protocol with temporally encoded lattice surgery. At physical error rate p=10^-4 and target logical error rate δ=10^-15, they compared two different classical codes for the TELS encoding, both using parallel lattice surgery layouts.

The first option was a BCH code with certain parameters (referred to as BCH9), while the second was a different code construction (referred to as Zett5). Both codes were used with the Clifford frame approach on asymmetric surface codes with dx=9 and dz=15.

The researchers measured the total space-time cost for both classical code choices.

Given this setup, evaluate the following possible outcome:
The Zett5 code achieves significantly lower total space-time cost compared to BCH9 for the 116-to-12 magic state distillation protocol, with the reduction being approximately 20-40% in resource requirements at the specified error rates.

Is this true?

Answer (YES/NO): NO